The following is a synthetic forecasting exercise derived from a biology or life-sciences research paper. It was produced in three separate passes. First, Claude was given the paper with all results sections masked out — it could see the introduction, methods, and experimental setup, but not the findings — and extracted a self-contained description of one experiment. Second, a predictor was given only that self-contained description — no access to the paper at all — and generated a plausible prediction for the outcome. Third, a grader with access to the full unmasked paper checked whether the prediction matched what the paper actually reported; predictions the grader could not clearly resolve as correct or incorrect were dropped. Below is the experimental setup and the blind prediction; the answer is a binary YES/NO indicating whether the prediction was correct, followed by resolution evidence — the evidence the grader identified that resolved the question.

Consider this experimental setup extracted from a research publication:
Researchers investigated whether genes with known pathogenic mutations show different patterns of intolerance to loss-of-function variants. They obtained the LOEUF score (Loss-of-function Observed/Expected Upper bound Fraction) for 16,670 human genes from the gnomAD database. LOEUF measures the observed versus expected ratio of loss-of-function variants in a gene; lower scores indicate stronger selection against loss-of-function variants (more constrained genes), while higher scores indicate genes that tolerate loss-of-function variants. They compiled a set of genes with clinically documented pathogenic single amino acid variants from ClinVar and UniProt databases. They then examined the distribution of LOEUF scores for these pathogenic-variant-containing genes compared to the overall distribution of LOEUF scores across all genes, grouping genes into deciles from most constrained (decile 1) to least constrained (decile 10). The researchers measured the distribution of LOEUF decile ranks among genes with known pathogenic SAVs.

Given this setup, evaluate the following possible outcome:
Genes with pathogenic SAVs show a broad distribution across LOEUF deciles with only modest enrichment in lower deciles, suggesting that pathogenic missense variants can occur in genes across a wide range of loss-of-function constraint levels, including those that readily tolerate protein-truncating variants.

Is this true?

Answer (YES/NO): NO